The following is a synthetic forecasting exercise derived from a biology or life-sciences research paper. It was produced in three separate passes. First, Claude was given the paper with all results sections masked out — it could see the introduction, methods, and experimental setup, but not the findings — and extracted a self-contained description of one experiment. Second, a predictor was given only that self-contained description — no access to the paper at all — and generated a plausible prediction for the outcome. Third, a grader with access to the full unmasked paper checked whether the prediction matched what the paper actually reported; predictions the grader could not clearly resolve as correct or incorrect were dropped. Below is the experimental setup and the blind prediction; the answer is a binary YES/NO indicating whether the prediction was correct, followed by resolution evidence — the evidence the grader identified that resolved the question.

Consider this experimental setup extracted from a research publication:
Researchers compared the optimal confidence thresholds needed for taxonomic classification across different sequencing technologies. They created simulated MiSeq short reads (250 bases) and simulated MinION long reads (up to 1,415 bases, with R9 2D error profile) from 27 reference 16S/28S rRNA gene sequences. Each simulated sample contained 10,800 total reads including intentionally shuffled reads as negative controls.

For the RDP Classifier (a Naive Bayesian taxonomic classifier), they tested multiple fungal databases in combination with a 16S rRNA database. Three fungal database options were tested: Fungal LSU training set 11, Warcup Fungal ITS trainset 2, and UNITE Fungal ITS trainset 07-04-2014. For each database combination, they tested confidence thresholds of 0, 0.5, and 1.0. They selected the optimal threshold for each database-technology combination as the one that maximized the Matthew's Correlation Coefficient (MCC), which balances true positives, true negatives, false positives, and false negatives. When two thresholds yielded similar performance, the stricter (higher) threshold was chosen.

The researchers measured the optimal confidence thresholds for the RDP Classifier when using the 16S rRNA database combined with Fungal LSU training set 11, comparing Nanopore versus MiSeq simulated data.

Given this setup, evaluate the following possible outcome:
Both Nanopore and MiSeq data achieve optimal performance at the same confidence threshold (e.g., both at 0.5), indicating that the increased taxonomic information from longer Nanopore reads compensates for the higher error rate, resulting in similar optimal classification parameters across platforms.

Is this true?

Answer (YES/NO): NO